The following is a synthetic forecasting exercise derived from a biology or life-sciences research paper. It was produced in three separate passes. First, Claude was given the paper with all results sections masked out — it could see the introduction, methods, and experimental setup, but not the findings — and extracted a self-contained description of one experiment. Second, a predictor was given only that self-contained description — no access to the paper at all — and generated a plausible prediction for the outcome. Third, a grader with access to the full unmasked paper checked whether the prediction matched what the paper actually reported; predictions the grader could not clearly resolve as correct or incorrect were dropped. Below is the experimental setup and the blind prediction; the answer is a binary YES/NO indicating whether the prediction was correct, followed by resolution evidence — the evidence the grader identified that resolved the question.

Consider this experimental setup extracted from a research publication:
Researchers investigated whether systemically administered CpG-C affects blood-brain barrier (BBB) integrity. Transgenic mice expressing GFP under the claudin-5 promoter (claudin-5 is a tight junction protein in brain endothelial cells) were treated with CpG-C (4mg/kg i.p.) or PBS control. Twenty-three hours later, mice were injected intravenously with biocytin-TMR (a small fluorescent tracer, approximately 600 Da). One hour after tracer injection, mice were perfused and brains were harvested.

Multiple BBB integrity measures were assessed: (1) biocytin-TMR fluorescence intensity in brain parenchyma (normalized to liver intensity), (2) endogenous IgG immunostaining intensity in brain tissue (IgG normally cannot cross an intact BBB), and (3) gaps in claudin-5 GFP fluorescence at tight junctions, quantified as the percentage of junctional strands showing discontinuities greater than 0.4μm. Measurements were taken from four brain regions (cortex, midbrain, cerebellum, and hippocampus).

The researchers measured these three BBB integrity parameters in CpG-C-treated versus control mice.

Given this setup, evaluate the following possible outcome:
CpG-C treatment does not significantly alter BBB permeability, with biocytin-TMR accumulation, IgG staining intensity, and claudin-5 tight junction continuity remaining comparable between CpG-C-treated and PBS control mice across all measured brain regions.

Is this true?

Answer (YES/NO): YES